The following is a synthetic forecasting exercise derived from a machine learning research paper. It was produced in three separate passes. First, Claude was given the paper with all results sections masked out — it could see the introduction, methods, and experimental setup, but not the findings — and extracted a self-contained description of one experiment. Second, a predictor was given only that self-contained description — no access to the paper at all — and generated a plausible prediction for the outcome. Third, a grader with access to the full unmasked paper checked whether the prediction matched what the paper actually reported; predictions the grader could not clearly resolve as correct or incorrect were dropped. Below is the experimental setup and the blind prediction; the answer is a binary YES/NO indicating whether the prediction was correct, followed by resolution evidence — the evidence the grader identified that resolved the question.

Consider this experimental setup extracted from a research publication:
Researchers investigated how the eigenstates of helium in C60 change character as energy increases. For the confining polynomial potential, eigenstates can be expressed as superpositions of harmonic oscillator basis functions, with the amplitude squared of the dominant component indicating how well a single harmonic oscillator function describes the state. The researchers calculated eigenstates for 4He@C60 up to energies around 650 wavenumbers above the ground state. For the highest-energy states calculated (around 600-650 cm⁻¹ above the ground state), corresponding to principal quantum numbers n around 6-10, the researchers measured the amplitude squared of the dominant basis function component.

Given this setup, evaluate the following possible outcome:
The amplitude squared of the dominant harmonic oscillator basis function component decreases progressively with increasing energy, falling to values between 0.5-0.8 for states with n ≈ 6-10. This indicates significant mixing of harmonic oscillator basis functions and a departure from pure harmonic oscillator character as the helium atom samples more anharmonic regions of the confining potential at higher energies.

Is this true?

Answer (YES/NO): NO